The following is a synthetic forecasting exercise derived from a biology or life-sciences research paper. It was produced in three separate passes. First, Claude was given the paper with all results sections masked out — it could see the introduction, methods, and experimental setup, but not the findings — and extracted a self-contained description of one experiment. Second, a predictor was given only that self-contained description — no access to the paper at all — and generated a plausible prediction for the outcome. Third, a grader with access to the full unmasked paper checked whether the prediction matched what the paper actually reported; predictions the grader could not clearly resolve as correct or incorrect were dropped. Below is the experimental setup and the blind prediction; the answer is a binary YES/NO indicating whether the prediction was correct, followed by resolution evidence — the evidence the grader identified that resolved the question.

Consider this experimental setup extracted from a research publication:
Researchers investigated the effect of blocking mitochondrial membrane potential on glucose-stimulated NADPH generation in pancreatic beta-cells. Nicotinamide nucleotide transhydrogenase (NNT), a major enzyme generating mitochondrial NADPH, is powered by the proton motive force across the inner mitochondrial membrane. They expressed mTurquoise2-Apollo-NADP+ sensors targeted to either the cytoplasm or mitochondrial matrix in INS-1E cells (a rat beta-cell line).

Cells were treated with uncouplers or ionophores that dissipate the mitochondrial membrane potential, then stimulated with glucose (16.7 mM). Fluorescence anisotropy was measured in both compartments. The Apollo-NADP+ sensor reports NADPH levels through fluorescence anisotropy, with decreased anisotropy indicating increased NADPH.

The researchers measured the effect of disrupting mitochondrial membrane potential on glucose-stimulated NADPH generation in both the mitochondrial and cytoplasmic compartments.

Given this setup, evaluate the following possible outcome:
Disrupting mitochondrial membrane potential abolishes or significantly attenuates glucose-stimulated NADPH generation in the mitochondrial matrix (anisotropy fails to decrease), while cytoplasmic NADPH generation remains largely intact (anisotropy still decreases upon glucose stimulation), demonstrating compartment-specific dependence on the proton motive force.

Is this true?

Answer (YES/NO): NO